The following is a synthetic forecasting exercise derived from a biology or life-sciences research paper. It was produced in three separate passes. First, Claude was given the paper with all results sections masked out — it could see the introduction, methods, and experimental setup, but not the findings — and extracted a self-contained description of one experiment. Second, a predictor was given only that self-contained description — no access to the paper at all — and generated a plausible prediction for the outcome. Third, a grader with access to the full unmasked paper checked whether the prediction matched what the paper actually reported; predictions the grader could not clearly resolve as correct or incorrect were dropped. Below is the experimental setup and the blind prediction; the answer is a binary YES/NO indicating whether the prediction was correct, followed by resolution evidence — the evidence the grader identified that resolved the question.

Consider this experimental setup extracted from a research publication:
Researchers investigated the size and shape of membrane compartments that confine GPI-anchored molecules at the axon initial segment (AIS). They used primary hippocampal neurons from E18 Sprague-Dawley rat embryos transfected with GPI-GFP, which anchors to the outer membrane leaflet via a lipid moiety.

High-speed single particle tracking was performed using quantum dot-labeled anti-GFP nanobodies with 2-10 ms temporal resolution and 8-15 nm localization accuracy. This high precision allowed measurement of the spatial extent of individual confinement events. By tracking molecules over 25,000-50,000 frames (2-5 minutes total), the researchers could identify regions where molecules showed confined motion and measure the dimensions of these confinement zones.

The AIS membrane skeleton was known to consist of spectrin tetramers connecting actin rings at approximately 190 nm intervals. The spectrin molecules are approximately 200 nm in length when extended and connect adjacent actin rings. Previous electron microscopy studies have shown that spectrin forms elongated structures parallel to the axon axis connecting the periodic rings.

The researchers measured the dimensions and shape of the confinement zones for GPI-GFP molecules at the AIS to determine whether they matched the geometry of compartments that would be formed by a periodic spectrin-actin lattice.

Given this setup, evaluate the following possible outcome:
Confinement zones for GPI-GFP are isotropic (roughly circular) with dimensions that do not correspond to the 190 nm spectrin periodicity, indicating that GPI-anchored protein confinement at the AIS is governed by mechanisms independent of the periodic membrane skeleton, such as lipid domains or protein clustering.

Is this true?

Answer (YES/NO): NO